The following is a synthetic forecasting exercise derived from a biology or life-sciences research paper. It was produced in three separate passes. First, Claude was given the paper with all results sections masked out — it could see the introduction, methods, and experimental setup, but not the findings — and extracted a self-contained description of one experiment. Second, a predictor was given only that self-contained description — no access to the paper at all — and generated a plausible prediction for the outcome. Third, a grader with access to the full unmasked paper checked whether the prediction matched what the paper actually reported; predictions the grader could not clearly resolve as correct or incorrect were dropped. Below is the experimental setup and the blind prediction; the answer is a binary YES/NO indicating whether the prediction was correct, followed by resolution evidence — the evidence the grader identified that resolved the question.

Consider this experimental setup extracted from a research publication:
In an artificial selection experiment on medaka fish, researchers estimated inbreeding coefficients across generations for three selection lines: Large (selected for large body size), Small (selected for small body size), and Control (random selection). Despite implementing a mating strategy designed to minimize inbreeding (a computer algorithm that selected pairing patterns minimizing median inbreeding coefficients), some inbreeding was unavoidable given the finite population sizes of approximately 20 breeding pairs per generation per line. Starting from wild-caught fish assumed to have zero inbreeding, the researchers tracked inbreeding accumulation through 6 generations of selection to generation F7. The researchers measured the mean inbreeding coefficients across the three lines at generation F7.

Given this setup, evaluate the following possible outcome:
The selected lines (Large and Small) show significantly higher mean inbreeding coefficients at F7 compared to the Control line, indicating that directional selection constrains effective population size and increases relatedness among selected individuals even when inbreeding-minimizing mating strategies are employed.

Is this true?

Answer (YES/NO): NO